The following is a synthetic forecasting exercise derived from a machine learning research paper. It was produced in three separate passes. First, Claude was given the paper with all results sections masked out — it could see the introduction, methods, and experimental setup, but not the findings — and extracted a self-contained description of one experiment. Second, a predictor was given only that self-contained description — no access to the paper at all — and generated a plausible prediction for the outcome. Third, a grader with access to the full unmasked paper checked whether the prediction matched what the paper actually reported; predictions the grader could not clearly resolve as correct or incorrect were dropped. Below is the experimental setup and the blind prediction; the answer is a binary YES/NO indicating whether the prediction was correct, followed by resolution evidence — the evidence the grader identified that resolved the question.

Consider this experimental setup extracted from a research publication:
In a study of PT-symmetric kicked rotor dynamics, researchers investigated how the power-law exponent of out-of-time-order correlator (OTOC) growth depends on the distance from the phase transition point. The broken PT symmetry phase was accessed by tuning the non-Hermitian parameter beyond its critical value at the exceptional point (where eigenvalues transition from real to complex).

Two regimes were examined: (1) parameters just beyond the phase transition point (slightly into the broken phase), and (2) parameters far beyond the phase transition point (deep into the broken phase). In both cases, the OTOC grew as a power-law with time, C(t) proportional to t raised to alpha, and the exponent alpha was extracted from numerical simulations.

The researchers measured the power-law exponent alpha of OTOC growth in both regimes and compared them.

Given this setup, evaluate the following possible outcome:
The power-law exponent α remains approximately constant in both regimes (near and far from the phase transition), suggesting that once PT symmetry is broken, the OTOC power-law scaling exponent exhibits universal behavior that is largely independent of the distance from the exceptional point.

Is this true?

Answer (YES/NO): NO